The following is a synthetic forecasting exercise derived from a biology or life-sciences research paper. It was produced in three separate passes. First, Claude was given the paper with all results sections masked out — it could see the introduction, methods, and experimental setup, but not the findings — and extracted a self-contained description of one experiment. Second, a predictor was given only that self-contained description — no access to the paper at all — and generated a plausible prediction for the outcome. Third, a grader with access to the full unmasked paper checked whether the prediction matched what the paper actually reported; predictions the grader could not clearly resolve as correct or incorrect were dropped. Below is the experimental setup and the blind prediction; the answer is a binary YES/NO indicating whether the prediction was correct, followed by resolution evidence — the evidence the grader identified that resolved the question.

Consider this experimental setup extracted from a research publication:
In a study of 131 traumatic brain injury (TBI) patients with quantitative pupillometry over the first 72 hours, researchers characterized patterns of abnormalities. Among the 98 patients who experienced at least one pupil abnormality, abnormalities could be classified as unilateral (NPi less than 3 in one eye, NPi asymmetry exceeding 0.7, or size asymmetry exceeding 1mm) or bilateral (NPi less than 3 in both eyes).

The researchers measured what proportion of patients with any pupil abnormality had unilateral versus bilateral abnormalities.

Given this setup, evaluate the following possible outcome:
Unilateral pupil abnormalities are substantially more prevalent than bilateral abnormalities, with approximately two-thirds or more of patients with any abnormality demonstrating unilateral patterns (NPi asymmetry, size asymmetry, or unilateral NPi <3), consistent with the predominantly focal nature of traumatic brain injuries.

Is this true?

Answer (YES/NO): YES